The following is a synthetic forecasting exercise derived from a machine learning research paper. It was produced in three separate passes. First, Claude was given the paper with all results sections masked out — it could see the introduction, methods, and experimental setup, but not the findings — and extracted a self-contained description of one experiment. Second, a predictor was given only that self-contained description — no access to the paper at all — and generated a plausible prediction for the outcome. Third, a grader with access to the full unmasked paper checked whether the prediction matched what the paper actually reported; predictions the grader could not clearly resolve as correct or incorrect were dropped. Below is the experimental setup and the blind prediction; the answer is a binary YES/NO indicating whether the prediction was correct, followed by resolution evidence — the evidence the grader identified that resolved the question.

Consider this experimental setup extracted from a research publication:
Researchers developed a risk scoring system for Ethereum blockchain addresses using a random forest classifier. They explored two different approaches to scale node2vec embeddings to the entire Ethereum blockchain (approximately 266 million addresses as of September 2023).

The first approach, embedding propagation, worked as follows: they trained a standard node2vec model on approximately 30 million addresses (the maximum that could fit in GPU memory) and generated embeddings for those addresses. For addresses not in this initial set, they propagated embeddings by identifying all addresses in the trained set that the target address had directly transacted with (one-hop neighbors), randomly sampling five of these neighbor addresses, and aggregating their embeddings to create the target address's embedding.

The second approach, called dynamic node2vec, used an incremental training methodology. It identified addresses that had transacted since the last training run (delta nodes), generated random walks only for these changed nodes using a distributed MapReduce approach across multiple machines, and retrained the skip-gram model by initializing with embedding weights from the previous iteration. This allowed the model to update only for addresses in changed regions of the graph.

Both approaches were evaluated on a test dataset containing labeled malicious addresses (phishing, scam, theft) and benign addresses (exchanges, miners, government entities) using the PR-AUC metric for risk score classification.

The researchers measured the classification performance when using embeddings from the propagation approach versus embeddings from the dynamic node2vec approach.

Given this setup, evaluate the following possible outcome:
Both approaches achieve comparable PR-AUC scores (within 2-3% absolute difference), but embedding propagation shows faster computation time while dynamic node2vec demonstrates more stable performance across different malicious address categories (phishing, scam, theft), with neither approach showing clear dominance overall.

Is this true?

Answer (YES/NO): NO